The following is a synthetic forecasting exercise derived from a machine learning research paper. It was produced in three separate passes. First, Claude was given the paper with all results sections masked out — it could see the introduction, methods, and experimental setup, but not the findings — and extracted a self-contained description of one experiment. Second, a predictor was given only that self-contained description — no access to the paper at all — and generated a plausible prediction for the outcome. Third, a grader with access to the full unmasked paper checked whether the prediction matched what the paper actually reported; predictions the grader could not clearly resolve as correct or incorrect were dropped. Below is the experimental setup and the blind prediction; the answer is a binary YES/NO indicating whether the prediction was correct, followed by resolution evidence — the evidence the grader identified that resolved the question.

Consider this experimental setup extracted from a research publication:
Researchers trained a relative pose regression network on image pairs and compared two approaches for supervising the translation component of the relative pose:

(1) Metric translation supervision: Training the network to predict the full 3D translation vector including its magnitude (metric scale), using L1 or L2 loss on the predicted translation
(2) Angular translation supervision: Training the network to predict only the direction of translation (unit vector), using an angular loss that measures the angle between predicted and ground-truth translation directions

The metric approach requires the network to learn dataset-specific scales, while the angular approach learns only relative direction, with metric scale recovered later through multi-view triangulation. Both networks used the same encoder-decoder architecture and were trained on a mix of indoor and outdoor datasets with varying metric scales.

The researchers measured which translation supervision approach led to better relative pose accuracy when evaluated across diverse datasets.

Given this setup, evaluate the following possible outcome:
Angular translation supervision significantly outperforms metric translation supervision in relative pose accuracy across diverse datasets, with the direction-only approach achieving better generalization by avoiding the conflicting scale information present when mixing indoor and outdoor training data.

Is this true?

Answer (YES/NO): YES